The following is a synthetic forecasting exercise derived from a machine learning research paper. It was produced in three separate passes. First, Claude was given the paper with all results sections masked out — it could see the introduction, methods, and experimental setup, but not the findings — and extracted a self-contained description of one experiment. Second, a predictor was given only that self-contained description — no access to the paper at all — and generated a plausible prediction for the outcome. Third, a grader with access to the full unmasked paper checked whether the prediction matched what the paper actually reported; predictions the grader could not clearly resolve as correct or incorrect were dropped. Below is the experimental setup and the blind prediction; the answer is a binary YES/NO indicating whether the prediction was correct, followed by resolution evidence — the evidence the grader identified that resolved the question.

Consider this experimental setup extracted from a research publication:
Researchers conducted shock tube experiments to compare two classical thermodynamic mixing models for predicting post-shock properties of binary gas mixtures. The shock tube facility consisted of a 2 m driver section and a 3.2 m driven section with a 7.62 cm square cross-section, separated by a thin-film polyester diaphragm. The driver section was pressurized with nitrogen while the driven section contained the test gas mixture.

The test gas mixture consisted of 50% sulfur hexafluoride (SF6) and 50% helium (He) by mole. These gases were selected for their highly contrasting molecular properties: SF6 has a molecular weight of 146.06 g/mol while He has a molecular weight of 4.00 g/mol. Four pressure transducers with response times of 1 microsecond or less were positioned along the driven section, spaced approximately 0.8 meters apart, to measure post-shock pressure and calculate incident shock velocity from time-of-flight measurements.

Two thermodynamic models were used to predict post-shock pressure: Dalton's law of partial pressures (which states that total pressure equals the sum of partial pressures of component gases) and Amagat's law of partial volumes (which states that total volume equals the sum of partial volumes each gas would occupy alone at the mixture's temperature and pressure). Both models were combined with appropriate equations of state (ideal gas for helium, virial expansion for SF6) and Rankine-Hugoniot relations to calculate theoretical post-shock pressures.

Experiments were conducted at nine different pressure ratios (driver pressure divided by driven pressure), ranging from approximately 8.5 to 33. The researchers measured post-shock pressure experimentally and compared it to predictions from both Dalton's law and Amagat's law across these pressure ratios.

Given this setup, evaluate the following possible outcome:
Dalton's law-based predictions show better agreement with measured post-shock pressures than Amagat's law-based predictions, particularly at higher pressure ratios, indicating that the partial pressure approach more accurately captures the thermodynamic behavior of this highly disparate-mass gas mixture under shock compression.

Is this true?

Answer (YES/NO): NO